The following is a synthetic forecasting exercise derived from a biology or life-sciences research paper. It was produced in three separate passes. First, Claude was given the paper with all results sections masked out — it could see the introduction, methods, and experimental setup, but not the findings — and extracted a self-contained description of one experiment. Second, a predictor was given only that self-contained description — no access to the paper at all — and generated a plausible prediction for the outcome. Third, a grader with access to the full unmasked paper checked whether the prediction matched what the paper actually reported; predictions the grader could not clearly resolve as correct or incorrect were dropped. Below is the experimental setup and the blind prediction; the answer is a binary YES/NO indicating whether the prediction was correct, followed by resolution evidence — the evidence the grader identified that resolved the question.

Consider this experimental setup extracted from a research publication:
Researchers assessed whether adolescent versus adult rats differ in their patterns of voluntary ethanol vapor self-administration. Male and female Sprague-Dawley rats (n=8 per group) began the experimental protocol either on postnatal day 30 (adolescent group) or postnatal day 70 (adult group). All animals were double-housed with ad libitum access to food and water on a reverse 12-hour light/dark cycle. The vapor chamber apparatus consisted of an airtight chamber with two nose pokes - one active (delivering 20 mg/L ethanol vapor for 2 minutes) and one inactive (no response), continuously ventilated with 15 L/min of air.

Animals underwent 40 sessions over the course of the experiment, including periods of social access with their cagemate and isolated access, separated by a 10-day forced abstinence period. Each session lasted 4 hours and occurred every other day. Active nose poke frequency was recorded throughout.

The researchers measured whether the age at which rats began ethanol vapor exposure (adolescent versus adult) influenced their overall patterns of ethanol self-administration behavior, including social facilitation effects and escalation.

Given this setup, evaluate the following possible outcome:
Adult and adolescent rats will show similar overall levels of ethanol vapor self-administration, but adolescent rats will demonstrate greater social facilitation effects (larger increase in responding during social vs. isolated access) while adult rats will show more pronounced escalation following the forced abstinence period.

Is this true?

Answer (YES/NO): NO